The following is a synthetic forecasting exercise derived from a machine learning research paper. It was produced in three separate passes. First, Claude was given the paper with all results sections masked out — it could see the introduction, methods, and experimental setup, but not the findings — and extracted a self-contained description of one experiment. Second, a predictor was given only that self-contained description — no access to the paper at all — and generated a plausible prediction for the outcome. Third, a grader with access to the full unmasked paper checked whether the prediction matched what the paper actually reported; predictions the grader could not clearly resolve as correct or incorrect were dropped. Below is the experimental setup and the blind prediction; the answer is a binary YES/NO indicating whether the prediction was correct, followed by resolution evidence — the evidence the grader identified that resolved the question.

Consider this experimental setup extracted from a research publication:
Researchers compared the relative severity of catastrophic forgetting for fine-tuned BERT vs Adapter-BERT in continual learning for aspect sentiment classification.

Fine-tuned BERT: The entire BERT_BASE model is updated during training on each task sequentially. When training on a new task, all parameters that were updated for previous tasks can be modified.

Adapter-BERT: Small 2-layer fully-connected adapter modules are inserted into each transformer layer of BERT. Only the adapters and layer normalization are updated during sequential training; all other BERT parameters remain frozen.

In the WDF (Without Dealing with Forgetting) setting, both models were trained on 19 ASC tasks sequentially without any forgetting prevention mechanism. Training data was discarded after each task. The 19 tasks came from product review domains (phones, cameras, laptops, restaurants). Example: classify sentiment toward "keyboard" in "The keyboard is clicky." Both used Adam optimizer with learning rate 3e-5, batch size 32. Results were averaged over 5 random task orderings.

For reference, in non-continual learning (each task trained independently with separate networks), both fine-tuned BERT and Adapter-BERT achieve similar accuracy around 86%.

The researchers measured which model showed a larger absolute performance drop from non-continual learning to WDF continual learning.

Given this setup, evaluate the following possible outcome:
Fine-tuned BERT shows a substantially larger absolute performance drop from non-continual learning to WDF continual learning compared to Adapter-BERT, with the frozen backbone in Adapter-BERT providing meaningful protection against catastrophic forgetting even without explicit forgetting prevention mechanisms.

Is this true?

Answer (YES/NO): NO